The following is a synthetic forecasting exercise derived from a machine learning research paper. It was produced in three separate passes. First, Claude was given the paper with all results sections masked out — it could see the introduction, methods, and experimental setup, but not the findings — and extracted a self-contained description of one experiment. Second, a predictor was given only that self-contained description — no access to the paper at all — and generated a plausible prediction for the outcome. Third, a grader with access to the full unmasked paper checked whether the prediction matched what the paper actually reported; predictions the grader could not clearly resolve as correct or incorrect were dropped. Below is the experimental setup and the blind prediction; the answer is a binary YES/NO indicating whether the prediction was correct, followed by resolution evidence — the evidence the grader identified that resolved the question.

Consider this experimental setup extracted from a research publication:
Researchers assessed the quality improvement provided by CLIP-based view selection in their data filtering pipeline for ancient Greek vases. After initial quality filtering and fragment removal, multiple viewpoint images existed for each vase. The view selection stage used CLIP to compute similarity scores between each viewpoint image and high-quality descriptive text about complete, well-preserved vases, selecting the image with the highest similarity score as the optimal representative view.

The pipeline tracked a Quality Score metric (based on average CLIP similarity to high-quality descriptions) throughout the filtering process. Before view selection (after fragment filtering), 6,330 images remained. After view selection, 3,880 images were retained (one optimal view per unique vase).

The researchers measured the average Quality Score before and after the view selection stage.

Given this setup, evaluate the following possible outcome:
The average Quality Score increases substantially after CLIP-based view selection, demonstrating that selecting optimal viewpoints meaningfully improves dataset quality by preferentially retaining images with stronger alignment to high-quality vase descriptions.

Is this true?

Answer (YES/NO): YES